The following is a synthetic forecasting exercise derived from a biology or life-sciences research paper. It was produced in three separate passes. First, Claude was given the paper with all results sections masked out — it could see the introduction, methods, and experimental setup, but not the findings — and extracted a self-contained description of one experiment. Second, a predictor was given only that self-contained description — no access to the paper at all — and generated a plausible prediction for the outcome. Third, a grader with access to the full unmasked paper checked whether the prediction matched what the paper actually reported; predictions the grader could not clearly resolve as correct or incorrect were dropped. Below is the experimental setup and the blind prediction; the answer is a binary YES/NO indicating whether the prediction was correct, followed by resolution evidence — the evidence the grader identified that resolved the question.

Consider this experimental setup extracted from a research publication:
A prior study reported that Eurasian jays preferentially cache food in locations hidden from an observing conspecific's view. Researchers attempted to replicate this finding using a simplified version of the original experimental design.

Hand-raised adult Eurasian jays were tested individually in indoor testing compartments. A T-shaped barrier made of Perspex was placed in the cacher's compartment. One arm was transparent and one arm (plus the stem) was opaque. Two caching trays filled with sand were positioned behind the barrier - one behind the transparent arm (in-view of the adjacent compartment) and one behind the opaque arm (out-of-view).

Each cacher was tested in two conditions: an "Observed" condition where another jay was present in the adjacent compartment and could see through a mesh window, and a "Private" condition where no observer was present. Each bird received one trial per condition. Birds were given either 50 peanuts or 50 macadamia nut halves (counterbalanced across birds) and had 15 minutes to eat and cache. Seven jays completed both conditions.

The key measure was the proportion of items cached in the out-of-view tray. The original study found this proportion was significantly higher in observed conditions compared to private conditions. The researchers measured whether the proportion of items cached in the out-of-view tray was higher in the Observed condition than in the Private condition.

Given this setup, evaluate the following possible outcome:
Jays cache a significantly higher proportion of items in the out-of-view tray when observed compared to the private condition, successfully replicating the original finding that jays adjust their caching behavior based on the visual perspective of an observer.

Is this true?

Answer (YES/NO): NO